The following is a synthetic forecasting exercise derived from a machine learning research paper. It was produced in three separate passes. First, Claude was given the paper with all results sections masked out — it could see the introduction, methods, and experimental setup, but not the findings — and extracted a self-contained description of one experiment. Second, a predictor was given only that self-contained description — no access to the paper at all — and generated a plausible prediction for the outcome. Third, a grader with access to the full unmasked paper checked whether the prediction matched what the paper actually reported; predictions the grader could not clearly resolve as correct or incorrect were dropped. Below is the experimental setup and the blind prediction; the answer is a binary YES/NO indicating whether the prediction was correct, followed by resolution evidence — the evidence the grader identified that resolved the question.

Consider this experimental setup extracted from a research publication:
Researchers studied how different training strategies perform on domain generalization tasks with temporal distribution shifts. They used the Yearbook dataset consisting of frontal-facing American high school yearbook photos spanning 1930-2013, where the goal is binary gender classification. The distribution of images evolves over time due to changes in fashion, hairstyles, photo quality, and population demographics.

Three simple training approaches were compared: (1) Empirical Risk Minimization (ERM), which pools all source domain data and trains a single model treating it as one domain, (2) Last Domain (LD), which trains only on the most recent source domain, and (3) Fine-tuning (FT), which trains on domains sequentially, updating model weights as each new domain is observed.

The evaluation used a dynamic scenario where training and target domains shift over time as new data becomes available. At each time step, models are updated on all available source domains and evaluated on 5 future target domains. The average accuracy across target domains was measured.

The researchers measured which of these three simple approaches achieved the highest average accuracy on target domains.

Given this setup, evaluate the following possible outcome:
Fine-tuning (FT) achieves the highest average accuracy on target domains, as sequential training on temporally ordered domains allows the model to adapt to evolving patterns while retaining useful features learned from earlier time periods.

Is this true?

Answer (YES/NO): NO